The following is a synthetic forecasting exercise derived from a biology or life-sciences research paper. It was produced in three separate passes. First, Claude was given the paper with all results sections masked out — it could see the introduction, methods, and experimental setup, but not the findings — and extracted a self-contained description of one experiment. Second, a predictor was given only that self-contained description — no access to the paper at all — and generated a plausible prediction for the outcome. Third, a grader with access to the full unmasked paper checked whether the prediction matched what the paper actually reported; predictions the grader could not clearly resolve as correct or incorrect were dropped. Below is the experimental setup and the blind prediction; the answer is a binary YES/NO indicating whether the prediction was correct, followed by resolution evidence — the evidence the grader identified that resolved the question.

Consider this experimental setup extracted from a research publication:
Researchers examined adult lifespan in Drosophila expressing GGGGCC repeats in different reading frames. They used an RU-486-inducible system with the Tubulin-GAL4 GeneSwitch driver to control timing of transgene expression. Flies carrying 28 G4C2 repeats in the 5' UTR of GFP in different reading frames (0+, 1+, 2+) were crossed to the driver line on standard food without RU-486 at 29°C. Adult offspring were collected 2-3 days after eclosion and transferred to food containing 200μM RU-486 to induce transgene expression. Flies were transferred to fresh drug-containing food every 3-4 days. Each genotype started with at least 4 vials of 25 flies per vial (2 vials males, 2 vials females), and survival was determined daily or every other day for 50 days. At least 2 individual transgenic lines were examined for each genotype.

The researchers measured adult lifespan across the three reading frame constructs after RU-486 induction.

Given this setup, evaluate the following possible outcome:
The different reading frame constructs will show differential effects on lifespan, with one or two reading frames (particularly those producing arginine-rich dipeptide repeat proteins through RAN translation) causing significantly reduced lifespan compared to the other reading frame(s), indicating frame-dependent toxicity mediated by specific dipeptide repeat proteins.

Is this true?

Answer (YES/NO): YES